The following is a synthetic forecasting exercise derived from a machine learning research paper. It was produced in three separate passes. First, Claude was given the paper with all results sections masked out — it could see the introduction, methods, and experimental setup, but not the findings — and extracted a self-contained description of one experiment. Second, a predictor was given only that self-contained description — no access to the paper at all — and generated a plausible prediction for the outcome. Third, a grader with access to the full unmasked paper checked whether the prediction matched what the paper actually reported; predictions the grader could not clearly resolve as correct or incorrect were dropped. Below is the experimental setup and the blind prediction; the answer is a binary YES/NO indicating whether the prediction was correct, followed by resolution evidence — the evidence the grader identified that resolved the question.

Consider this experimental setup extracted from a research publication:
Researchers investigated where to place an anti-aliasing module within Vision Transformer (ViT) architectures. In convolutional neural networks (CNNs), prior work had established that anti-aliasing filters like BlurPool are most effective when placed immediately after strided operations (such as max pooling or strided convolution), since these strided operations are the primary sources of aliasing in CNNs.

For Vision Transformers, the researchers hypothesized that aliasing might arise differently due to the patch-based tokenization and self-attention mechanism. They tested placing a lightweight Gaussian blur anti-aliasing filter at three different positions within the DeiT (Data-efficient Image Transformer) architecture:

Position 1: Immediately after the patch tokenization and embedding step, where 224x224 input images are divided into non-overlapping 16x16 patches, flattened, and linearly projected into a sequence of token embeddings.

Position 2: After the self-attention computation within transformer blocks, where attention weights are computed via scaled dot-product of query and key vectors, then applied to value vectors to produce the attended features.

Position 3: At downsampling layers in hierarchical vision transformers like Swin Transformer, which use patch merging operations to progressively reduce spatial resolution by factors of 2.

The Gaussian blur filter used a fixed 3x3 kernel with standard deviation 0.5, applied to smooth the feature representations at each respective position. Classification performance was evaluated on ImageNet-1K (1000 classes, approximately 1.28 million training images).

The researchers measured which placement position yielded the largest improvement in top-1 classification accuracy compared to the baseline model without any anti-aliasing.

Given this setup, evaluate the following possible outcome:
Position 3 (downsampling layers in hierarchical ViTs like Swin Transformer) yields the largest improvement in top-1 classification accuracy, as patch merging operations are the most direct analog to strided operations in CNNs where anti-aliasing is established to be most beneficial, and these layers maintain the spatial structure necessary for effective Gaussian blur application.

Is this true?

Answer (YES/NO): NO